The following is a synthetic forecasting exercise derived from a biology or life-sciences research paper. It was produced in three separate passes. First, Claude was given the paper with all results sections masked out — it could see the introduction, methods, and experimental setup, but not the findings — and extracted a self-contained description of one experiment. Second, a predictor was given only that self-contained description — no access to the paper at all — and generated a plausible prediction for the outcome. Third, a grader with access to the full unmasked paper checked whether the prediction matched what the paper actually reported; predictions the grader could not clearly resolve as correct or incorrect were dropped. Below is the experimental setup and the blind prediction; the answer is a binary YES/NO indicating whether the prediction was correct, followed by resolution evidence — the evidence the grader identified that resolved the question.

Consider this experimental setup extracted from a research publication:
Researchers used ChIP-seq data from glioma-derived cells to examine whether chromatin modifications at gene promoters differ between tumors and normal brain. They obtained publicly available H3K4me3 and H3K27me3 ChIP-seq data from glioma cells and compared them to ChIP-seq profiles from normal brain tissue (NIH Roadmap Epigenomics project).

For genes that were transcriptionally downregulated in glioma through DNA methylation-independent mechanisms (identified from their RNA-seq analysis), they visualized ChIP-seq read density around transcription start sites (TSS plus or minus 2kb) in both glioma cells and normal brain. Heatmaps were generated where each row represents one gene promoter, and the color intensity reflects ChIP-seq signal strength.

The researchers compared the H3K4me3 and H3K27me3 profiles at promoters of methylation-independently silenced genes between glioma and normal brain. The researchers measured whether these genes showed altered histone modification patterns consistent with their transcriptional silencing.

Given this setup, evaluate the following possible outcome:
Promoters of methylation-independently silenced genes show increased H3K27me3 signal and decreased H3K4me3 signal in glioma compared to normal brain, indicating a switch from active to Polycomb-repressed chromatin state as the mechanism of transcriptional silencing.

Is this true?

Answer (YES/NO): NO